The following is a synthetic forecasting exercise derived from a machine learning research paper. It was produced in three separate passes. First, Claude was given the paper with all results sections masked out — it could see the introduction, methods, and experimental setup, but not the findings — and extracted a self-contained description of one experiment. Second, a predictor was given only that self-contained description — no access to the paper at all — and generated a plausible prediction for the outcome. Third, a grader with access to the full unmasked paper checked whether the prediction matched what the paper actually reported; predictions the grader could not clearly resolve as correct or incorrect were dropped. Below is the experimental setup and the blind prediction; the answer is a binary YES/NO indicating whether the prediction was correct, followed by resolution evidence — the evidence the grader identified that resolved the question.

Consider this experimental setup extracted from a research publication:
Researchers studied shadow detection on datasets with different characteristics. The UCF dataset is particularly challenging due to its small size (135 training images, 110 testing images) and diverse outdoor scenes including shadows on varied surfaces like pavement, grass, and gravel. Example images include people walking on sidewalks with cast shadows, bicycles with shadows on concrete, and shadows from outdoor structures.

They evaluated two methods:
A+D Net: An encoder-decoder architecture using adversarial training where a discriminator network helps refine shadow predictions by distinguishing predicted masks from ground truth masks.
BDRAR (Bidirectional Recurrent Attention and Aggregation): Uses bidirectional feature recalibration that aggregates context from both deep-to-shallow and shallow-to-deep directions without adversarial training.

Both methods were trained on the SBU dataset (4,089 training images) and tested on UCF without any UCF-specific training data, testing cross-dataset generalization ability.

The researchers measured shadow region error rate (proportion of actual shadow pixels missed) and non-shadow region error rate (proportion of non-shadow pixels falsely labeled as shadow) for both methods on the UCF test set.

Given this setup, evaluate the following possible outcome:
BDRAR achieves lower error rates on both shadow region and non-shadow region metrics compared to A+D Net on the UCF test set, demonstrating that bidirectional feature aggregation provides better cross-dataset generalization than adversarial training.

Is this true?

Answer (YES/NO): NO